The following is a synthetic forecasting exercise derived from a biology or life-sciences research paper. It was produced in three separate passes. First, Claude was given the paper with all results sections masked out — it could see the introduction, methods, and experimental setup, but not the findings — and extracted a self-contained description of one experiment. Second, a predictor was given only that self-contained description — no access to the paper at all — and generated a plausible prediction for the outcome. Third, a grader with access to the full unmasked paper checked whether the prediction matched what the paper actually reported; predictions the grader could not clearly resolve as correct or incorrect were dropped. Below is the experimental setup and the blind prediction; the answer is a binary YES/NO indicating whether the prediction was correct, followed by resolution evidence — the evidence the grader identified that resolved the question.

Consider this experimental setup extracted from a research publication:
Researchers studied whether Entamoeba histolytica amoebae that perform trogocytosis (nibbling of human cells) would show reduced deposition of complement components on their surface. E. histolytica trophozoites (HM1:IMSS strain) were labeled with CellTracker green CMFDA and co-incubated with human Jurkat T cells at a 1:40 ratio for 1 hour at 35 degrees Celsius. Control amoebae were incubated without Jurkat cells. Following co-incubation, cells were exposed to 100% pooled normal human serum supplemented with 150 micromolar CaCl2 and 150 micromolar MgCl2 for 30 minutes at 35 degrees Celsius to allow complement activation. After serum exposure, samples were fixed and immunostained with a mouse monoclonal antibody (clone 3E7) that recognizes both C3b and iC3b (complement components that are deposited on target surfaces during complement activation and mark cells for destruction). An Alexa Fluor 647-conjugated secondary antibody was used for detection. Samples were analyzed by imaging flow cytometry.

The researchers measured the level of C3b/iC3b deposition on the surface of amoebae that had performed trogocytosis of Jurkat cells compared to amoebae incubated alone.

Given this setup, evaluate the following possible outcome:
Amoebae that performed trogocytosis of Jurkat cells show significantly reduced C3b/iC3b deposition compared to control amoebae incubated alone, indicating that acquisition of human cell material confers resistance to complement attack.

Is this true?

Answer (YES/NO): YES